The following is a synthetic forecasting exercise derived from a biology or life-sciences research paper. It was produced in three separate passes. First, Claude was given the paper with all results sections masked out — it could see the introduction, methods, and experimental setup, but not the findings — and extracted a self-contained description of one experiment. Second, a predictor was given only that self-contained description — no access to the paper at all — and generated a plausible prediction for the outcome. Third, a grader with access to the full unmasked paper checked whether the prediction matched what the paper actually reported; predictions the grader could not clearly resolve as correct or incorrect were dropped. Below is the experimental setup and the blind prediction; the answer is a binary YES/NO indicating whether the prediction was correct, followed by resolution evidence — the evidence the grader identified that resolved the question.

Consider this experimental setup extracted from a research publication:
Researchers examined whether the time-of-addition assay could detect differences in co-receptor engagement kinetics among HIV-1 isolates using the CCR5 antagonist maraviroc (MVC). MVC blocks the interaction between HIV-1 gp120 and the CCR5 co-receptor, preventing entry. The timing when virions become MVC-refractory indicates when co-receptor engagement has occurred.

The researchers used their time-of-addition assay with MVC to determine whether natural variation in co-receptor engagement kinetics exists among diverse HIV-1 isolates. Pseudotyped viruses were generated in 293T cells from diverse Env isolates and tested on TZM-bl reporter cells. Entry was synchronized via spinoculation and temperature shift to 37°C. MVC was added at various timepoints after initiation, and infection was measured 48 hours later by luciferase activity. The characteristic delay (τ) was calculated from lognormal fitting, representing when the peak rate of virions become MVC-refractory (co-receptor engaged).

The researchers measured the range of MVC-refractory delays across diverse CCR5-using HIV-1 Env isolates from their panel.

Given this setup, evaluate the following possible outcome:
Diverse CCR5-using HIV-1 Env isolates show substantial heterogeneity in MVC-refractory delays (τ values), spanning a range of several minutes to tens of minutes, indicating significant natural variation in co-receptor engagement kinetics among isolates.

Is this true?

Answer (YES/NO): YES